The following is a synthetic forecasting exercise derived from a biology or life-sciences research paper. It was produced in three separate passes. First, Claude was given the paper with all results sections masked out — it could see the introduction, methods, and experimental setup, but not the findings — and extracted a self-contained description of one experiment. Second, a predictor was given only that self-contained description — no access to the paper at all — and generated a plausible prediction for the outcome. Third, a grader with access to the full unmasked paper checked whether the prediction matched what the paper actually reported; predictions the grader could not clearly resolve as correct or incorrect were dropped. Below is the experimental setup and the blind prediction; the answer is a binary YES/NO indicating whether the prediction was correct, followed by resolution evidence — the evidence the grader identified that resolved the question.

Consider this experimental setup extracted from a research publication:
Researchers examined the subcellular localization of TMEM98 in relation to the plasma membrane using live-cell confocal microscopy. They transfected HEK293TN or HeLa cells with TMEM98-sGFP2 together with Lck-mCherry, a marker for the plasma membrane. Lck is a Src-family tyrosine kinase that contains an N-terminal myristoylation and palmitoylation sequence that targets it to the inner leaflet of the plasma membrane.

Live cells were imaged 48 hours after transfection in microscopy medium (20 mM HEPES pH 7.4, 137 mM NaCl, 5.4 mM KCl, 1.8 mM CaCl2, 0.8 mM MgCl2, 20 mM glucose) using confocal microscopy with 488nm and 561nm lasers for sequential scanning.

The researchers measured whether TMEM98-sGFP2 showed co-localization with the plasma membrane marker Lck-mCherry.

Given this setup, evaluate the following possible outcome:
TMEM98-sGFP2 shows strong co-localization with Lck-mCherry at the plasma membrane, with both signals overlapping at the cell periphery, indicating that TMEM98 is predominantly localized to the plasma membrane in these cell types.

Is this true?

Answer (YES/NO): NO